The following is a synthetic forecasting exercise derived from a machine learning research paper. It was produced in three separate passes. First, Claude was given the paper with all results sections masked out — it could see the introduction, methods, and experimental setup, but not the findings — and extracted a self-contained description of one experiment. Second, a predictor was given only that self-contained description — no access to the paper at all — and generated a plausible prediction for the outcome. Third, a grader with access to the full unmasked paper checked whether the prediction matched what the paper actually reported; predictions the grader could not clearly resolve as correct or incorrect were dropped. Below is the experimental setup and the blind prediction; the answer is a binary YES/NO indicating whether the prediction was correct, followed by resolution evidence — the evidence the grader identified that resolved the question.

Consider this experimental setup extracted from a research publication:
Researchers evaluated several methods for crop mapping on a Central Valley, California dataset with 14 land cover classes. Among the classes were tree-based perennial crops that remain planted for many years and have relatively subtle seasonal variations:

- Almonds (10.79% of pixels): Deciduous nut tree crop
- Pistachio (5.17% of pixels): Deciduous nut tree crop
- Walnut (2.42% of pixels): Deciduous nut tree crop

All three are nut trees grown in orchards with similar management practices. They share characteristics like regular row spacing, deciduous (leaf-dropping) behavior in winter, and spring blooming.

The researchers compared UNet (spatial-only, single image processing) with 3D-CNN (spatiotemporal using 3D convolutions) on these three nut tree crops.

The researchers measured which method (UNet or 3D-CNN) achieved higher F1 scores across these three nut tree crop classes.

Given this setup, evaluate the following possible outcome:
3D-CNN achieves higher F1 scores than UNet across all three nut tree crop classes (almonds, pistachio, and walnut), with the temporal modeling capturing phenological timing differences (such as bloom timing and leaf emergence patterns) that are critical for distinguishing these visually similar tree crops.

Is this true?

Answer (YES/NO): YES